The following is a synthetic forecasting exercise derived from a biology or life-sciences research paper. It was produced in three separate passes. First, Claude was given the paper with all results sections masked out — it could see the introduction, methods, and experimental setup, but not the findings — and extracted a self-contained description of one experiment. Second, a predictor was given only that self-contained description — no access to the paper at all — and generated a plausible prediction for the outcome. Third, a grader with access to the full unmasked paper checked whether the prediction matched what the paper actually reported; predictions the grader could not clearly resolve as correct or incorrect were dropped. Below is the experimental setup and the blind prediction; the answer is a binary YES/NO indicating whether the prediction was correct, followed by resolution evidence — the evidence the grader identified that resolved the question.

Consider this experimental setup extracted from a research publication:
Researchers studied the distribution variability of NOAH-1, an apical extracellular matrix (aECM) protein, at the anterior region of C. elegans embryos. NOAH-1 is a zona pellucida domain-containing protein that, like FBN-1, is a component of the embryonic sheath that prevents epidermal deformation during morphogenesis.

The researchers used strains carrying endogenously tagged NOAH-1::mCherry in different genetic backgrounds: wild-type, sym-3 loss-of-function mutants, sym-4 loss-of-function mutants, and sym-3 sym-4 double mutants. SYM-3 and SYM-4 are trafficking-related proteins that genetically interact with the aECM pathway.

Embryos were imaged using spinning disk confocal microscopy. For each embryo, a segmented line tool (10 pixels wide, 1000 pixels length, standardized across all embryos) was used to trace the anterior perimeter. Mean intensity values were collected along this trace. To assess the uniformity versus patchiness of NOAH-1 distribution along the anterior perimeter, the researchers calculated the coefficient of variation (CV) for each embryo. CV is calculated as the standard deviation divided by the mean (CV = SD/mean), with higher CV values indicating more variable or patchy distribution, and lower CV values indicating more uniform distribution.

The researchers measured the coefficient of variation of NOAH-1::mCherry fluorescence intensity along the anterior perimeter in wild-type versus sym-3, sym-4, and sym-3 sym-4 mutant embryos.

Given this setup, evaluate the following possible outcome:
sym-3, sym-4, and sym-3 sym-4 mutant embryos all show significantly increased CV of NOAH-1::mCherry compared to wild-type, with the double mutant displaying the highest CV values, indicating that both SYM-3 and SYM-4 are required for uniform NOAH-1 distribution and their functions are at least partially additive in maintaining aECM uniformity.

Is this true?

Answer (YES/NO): NO